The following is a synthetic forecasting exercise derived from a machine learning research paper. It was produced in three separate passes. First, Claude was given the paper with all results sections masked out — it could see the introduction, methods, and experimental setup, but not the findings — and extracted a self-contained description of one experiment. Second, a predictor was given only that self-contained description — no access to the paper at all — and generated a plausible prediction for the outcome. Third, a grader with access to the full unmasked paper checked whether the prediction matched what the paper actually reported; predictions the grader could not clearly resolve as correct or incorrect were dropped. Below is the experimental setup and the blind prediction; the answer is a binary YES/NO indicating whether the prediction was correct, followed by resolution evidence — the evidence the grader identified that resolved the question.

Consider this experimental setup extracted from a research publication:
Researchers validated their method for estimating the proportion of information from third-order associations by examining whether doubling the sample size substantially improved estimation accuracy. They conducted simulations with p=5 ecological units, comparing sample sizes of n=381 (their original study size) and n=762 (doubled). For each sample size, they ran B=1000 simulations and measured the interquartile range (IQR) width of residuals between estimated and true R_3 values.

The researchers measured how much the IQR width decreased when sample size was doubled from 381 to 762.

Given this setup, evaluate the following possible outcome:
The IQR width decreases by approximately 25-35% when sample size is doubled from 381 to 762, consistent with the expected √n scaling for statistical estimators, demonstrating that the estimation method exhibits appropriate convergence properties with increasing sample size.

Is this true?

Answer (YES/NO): NO